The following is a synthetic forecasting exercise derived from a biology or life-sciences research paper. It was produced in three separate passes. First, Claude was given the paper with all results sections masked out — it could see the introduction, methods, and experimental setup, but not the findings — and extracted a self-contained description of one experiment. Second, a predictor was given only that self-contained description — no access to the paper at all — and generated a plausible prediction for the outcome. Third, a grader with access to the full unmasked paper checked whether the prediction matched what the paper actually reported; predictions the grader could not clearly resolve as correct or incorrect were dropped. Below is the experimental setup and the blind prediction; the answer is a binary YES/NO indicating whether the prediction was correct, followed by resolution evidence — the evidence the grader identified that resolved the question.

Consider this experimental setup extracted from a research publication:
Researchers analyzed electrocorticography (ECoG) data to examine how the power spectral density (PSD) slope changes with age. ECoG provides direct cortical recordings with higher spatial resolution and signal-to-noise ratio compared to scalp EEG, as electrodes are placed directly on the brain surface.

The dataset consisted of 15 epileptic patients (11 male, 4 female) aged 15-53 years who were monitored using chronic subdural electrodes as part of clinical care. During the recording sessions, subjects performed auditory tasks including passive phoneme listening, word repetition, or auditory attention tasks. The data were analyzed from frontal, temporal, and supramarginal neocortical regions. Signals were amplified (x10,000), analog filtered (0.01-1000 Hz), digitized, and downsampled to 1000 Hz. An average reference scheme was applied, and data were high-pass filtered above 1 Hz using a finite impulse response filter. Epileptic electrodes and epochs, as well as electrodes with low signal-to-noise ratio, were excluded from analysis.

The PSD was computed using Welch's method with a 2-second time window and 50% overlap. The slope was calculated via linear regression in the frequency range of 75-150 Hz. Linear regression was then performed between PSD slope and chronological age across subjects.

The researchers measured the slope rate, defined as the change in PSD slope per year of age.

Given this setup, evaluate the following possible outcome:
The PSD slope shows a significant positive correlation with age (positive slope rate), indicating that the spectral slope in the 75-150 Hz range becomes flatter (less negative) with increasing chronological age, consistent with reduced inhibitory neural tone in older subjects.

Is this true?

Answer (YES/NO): NO